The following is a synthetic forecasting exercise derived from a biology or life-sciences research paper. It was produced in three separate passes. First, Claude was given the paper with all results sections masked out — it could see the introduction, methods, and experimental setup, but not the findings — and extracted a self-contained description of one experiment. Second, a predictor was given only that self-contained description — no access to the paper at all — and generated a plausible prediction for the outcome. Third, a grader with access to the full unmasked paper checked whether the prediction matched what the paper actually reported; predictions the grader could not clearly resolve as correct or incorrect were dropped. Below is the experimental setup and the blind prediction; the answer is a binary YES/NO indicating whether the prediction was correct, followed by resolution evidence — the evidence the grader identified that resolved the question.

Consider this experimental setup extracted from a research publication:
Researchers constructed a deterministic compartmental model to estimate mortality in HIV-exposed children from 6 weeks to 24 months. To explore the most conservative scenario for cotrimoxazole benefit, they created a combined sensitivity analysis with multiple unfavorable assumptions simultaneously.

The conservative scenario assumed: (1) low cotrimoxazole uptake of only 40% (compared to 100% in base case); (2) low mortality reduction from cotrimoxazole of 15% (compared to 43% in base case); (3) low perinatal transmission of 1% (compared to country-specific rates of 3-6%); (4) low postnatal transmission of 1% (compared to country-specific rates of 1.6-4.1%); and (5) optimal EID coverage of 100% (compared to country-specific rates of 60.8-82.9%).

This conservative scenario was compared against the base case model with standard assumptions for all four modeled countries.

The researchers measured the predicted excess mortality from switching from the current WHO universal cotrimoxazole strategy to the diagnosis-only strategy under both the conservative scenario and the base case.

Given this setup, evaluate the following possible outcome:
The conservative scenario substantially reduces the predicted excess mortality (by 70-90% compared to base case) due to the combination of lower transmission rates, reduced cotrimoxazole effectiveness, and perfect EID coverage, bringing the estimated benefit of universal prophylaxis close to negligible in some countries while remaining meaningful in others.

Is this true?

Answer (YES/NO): NO